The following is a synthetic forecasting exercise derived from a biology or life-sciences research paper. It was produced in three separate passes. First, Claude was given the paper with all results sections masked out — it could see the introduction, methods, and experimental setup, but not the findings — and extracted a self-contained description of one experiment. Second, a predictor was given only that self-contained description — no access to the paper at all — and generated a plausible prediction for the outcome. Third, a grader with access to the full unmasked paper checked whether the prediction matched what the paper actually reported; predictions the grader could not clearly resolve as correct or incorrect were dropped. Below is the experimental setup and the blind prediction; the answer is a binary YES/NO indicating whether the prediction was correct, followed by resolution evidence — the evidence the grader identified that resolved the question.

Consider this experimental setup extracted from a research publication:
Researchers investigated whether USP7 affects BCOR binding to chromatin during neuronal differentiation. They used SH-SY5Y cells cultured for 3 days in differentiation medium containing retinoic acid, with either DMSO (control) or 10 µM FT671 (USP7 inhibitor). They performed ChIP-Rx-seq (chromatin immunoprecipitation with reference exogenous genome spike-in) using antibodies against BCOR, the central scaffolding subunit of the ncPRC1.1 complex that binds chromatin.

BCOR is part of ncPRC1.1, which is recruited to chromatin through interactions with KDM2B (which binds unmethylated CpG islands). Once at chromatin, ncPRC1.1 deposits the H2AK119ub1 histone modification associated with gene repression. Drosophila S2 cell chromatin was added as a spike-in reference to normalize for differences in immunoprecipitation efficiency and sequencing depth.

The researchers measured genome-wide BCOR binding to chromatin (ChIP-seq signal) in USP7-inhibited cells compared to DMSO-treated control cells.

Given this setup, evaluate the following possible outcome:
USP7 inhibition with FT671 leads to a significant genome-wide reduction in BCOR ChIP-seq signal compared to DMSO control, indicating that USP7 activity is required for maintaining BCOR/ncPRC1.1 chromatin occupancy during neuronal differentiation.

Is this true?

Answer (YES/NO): YES